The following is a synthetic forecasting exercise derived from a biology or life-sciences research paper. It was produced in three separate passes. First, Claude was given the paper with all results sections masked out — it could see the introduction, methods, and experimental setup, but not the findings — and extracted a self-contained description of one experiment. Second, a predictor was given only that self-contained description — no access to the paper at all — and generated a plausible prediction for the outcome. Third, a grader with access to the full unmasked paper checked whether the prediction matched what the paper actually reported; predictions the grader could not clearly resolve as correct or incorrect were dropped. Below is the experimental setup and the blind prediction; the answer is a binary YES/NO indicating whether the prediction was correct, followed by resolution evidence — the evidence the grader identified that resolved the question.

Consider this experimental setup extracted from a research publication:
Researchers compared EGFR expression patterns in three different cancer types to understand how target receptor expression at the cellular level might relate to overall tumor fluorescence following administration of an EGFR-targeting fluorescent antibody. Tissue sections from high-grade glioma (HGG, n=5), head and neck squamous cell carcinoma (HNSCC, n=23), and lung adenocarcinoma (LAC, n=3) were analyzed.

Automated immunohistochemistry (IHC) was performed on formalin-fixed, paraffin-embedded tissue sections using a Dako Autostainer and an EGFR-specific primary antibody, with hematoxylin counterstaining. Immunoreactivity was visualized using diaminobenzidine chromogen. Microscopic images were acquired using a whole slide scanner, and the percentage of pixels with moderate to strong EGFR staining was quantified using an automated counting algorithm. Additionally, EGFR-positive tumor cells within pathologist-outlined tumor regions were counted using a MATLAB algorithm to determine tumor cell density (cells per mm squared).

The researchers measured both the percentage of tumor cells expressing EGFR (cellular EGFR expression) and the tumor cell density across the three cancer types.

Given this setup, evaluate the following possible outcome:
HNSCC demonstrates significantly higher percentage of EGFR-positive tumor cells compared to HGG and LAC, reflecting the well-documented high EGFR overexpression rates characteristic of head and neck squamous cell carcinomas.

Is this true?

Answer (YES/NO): NO